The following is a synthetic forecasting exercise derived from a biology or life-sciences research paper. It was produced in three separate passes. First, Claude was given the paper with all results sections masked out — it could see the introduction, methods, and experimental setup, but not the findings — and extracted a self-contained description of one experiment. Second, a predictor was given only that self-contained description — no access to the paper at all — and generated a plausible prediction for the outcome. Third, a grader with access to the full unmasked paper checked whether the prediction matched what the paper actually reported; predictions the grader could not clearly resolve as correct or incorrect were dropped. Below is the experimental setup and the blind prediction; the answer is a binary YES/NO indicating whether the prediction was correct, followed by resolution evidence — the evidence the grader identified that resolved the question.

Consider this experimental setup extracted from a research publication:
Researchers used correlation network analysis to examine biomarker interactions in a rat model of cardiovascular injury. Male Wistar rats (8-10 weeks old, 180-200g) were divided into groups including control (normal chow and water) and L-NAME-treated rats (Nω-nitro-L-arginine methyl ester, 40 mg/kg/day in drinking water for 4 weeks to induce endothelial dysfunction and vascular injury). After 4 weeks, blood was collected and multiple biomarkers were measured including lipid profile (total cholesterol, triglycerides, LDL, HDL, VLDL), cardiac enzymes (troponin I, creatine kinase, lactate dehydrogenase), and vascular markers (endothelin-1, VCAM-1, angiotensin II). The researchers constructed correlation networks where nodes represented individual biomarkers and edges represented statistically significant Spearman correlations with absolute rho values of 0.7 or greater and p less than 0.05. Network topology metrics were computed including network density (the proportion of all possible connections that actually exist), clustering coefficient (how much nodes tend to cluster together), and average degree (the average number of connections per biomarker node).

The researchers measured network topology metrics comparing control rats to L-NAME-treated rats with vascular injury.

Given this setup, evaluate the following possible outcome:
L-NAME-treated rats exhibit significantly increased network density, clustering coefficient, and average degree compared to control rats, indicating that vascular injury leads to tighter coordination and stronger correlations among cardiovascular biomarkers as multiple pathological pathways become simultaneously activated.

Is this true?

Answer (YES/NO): YES